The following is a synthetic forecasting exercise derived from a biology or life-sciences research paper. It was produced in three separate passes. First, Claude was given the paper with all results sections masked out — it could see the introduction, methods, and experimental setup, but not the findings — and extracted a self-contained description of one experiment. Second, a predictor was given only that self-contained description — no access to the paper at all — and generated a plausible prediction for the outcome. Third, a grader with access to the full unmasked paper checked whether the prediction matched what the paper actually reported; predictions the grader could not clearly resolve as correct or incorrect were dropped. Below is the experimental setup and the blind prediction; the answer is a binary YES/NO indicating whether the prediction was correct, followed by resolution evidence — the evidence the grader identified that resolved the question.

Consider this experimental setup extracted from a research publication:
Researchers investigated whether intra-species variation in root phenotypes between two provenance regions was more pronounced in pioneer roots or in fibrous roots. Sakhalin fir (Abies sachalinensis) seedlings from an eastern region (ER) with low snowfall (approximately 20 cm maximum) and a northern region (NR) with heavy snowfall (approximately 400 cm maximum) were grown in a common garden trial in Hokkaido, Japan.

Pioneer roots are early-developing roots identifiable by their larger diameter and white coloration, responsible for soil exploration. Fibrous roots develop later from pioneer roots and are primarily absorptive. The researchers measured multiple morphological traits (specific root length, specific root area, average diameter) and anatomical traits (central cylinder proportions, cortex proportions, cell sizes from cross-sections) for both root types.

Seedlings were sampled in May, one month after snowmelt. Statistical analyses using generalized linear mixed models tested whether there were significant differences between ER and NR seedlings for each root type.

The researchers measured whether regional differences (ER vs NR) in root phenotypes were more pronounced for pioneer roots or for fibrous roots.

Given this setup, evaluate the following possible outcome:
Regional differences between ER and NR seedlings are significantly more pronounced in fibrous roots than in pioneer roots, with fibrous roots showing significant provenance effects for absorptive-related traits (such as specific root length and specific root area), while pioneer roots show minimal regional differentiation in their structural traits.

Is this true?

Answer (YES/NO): NO